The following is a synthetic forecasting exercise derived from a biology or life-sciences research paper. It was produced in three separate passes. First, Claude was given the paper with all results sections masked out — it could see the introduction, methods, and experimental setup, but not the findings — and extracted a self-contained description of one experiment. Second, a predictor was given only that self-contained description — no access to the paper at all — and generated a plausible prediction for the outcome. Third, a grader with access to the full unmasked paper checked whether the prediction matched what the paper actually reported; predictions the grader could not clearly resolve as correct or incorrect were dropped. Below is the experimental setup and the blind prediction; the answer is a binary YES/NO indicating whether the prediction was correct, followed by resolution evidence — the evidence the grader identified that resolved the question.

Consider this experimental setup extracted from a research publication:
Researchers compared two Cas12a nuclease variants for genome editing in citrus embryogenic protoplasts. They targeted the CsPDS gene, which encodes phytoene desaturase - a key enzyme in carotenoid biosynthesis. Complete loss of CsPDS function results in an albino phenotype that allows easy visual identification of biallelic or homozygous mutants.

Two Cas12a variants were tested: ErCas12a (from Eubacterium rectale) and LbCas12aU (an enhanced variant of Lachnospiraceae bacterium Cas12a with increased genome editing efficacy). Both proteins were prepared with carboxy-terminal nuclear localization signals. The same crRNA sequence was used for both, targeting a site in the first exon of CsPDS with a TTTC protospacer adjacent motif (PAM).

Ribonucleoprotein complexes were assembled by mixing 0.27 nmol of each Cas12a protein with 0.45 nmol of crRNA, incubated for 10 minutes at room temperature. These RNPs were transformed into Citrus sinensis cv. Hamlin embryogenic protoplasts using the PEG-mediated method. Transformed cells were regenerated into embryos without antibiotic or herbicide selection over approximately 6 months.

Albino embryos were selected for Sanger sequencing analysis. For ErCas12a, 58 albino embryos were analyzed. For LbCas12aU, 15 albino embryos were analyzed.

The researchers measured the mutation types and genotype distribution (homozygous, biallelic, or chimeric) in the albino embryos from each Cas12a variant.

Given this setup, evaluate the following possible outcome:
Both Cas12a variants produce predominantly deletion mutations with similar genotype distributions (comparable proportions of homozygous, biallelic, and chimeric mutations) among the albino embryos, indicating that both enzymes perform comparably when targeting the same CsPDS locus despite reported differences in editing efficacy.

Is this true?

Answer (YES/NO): NO